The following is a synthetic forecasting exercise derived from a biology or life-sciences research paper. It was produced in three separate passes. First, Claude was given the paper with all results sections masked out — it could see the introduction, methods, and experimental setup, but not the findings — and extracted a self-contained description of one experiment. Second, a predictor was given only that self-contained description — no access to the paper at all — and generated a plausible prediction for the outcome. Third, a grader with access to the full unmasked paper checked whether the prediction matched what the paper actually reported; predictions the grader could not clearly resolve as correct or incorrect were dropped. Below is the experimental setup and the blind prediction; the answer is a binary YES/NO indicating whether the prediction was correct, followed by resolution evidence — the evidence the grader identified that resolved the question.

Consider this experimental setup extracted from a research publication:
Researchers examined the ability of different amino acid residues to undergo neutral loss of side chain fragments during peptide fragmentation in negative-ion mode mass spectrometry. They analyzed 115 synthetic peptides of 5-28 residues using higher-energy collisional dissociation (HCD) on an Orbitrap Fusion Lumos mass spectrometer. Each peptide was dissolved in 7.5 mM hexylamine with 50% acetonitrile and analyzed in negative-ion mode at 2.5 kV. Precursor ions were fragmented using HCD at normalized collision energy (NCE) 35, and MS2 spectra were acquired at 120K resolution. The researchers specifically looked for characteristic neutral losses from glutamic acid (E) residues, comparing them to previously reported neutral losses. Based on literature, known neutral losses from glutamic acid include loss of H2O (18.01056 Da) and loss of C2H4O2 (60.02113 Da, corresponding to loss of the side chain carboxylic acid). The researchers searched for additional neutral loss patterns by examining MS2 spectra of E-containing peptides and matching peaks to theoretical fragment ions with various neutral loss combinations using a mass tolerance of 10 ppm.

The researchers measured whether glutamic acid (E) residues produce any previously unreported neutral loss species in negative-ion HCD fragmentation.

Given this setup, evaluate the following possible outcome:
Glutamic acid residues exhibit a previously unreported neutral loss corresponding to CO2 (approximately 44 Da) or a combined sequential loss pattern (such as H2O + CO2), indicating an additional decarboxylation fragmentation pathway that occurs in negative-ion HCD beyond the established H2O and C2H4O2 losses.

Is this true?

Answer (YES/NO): NO